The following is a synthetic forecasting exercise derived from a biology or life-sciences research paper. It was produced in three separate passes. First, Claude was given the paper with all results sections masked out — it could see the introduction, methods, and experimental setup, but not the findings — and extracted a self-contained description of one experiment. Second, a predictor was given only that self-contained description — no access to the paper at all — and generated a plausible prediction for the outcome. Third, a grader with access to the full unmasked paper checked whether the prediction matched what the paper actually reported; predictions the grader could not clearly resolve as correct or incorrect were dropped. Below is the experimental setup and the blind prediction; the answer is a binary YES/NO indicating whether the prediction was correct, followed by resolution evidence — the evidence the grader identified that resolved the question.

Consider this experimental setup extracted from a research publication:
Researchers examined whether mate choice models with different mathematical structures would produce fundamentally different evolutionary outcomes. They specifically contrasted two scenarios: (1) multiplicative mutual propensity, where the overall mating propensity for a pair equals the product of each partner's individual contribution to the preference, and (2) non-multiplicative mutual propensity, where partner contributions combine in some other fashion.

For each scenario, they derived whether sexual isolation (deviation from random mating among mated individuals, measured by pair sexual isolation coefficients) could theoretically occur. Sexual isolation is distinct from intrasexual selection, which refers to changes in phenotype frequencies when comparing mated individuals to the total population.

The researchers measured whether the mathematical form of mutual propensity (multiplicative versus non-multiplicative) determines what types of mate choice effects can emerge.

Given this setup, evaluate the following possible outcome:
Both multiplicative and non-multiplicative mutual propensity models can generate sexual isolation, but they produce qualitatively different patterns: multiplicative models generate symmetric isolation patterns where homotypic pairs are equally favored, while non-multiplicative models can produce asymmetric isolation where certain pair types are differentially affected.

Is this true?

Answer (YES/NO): NO